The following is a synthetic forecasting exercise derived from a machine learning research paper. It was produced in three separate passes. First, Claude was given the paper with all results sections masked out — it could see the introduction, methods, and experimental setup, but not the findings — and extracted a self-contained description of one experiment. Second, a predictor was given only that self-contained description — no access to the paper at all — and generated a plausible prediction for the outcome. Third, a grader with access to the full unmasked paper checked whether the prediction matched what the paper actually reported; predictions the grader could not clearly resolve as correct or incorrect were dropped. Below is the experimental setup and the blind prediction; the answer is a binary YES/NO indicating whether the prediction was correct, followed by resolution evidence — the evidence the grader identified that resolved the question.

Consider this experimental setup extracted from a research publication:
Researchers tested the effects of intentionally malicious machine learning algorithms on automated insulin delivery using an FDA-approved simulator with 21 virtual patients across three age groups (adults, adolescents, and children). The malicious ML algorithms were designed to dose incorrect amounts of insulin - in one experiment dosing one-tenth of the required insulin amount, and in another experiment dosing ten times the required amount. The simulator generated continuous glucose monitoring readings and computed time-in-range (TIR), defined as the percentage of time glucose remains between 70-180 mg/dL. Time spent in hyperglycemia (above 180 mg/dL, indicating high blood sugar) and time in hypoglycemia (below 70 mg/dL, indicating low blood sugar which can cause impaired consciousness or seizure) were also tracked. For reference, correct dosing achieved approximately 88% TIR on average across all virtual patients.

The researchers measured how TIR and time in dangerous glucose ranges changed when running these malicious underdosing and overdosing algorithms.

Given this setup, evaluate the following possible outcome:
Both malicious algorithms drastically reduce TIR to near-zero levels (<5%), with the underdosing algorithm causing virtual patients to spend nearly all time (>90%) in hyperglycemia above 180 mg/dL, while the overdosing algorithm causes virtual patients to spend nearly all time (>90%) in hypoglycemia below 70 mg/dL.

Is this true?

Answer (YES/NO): NO